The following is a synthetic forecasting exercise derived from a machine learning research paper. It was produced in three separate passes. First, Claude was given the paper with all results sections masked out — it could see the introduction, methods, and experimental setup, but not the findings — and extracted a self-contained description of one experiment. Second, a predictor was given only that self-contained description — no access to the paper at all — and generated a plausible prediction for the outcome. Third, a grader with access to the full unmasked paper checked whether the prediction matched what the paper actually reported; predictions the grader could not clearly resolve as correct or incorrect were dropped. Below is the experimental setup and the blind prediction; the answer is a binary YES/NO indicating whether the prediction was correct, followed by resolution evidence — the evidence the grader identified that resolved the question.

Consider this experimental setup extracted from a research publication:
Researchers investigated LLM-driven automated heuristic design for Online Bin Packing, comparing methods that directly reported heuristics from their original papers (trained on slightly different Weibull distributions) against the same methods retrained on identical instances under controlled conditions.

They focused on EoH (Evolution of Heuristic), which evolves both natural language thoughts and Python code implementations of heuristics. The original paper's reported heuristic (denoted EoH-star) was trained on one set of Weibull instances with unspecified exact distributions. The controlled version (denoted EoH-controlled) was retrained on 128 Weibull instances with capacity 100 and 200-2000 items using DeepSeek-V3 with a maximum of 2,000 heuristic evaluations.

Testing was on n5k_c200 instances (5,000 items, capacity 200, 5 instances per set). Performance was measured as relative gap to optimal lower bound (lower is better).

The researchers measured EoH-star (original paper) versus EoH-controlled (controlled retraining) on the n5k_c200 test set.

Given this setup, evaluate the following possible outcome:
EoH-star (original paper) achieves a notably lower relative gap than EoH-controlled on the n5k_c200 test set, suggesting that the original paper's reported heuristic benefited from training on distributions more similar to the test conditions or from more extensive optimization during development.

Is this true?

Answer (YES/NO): YES